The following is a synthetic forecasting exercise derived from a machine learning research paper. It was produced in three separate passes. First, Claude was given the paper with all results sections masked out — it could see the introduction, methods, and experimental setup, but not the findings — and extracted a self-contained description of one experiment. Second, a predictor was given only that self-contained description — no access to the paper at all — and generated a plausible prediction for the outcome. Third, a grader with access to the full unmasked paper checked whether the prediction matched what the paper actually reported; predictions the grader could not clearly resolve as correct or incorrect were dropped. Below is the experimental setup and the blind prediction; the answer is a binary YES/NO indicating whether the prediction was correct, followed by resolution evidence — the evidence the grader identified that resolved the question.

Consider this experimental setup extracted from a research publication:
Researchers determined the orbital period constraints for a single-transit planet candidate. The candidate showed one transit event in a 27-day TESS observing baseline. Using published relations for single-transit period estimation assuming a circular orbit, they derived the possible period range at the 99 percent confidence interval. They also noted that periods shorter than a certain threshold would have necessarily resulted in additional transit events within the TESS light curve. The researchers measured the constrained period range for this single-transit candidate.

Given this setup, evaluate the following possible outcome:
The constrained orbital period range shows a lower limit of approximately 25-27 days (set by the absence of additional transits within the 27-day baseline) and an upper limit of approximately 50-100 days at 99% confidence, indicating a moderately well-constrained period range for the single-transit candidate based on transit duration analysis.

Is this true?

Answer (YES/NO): NO